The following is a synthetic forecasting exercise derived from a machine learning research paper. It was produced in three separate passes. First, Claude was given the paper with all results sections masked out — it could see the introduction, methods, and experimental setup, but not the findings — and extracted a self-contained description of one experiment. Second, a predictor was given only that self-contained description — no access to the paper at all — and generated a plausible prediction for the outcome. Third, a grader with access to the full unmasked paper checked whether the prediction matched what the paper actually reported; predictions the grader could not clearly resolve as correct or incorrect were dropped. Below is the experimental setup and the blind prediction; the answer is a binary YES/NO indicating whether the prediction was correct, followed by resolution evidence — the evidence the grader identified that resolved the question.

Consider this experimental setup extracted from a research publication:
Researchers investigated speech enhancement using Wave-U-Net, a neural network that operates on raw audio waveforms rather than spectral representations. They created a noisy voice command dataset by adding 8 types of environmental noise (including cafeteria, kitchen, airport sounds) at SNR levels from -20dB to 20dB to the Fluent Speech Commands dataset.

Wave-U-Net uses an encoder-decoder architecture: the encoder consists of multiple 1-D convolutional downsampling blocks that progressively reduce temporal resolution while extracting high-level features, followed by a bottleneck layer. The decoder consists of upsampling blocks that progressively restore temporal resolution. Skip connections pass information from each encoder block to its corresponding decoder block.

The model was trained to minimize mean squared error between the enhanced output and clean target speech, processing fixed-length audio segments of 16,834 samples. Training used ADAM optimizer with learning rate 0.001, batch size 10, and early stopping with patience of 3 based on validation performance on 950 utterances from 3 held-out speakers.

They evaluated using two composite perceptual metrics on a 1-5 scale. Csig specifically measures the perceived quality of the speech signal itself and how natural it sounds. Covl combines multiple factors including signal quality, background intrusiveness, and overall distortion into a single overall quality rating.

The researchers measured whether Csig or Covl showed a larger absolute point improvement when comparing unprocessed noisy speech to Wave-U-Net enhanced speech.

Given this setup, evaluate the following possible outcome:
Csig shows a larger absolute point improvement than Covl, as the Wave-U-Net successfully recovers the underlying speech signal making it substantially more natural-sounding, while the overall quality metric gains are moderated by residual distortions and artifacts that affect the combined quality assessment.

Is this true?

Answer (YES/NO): YES